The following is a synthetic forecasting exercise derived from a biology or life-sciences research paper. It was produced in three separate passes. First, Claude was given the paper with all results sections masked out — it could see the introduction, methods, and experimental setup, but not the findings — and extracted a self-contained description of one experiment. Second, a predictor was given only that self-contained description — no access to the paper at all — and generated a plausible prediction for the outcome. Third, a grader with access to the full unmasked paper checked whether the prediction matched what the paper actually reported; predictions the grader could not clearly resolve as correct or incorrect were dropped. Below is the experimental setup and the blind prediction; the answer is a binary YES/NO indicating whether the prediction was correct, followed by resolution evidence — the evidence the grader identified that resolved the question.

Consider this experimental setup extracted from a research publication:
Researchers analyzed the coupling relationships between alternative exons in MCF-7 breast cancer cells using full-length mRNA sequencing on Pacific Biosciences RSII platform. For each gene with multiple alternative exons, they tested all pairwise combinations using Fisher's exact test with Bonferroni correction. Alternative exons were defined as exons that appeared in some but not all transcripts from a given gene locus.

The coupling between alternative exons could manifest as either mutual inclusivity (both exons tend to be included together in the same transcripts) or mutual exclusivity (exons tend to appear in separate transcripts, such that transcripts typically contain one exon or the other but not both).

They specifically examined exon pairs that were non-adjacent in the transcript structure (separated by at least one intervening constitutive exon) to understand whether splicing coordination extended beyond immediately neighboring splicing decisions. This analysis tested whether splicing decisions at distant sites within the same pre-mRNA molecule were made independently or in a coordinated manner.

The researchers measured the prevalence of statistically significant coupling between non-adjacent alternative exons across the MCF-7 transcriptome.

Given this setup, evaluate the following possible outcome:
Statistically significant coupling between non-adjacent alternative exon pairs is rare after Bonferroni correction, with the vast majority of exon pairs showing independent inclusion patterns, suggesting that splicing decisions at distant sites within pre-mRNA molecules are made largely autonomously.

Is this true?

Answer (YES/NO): NO